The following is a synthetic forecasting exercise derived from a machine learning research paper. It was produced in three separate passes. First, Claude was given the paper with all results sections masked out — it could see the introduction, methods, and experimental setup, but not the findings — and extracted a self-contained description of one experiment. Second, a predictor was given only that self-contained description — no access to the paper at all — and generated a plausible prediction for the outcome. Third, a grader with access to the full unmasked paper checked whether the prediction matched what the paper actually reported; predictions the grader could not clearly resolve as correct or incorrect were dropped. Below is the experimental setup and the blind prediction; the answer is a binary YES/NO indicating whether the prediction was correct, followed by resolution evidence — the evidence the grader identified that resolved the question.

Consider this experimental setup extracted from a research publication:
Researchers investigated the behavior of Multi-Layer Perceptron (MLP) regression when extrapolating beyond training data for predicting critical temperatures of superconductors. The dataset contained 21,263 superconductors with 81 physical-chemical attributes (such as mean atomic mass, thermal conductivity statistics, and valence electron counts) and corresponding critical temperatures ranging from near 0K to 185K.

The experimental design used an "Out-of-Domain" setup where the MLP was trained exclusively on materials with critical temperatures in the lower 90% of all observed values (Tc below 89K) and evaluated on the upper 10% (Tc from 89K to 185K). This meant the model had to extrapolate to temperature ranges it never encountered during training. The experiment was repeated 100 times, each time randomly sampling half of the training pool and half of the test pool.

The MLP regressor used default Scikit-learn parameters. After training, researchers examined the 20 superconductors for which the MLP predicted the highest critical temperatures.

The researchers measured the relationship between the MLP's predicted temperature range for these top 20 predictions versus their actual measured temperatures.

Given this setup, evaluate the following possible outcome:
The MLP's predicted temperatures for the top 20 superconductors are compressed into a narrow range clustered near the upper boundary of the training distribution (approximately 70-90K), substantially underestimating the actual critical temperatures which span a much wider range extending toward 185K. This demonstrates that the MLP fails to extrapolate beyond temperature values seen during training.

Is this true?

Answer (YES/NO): NO